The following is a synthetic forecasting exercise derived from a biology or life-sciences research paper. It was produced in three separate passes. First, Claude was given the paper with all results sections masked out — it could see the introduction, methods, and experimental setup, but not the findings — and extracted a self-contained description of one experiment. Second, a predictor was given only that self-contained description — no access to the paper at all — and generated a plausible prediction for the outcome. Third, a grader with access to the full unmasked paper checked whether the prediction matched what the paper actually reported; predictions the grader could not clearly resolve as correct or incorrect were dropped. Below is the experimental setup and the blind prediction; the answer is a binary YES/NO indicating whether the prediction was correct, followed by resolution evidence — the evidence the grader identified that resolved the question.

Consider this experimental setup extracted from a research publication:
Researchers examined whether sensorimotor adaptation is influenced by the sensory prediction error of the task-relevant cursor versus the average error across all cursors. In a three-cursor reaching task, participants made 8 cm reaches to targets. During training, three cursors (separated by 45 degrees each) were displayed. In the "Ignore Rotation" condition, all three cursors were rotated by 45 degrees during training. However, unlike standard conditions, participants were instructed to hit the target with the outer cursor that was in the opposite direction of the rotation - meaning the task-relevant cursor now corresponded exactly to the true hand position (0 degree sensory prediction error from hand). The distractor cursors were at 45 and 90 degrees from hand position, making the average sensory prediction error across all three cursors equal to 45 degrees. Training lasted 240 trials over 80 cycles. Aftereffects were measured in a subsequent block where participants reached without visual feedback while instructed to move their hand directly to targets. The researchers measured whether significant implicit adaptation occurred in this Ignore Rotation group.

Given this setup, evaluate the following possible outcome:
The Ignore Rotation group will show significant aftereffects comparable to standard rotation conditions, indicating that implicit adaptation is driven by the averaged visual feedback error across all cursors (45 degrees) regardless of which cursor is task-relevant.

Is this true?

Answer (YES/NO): NO